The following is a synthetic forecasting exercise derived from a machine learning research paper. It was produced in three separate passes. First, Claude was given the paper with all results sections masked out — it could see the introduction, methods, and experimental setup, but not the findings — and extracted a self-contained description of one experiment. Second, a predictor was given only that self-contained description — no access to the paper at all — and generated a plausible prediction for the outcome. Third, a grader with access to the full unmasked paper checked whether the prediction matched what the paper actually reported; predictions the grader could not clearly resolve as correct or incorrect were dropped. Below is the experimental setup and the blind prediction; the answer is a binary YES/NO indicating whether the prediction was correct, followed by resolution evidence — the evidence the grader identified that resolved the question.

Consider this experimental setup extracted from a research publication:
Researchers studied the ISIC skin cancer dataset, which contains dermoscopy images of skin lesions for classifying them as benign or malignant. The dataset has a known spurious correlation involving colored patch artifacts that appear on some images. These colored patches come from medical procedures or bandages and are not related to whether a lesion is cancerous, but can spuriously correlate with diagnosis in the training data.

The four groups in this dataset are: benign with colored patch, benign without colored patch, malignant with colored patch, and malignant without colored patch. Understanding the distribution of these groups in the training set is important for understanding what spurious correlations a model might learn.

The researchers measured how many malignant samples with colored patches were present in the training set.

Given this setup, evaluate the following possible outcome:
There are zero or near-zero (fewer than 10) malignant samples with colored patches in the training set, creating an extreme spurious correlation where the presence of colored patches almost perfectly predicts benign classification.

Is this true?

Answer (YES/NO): YES